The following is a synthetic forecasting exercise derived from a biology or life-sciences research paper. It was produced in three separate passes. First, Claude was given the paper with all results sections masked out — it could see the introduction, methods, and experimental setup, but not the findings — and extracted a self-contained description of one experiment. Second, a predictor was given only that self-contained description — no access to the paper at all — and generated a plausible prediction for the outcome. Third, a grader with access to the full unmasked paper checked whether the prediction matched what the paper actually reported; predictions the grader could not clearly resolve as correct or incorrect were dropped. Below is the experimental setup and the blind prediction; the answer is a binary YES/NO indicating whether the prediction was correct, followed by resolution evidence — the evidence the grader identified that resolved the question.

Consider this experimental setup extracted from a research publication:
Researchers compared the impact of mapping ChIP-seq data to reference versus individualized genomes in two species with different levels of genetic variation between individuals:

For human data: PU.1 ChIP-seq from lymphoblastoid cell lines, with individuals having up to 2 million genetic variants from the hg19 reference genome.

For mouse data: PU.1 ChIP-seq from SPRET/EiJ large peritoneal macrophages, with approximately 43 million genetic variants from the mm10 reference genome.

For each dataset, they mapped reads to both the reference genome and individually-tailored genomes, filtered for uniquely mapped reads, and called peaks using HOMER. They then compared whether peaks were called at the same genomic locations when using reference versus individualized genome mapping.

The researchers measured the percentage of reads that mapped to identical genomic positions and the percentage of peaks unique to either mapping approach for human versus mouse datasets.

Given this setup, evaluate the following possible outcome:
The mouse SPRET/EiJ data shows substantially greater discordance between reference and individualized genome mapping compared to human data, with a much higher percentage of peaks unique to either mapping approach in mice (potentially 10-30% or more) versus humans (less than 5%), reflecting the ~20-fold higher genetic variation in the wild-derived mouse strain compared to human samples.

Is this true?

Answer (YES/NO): YES